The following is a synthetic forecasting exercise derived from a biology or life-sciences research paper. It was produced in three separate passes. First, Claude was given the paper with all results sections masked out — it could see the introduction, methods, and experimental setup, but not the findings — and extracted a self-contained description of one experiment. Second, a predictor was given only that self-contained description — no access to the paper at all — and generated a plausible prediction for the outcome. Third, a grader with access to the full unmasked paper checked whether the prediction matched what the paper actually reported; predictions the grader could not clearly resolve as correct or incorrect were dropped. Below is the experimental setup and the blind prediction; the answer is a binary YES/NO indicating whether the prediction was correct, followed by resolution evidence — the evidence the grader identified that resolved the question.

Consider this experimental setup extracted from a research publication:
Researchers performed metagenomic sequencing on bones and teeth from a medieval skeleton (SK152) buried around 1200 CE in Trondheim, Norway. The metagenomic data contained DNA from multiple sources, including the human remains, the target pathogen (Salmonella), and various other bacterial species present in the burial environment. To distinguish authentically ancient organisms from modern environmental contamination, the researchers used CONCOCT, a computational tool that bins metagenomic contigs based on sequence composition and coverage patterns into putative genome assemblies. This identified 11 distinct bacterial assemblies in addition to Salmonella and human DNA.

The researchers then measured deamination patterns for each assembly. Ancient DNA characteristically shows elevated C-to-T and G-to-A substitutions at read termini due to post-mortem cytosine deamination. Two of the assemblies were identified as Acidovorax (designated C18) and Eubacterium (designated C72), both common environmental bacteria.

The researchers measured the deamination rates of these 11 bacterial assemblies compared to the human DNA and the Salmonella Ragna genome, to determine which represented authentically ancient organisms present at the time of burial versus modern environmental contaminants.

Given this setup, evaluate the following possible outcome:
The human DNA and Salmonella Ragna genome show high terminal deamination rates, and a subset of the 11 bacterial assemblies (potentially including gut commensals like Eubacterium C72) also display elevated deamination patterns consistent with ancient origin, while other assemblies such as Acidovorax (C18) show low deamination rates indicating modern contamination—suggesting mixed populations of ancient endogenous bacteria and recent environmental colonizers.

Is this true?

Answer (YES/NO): NO